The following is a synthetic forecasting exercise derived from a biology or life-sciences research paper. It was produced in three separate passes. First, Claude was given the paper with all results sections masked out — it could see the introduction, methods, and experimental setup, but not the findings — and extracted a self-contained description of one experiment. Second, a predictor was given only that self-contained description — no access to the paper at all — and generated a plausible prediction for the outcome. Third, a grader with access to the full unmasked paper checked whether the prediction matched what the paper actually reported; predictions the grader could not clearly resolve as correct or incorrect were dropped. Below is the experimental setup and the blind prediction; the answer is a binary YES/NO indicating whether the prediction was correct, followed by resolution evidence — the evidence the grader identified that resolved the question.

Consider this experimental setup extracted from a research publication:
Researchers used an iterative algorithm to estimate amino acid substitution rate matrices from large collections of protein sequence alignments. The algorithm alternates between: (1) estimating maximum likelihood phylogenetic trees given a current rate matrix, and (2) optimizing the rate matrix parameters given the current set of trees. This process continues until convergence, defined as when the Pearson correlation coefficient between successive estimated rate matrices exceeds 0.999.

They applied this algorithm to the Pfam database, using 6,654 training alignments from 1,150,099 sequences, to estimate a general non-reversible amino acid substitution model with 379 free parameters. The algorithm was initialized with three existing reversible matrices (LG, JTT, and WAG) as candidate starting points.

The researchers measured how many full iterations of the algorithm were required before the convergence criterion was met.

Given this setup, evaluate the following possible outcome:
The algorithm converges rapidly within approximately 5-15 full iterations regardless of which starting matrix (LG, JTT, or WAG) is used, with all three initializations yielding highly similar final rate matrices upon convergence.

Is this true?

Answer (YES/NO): NO